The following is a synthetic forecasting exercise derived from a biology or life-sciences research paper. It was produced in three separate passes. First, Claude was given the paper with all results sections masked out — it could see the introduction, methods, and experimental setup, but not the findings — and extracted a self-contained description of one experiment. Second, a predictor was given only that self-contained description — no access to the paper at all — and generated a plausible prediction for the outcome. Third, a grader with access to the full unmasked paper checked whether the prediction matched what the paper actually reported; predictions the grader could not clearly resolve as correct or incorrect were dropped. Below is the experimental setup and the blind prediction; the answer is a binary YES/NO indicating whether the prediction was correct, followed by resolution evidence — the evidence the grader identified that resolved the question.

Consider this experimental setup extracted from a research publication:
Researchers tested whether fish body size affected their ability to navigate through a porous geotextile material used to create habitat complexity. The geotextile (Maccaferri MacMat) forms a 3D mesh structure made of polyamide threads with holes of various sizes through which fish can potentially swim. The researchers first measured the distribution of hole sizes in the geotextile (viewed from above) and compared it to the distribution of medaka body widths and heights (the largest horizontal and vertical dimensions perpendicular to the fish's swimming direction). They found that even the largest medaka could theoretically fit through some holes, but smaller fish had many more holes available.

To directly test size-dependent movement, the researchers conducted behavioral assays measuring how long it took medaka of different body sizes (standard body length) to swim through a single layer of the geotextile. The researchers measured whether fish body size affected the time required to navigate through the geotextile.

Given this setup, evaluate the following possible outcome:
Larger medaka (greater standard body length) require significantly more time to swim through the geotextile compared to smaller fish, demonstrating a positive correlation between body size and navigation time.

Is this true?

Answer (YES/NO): YES